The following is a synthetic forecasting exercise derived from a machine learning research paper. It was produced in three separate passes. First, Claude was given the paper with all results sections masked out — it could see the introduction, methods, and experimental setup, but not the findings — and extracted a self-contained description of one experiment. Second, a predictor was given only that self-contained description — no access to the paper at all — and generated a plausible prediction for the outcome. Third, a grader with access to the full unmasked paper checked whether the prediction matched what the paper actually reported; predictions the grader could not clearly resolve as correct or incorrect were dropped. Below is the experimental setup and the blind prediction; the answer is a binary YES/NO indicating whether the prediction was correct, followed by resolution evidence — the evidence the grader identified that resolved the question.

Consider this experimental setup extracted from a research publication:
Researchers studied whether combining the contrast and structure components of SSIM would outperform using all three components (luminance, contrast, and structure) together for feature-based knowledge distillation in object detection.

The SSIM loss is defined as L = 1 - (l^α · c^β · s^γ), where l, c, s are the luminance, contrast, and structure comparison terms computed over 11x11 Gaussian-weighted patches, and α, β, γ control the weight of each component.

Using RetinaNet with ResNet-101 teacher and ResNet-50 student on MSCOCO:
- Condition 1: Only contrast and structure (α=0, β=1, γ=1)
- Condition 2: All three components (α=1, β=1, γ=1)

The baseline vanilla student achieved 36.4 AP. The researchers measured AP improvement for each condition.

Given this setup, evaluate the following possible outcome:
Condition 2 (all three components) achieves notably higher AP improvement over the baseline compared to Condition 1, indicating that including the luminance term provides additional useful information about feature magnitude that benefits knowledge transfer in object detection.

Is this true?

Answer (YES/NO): NO